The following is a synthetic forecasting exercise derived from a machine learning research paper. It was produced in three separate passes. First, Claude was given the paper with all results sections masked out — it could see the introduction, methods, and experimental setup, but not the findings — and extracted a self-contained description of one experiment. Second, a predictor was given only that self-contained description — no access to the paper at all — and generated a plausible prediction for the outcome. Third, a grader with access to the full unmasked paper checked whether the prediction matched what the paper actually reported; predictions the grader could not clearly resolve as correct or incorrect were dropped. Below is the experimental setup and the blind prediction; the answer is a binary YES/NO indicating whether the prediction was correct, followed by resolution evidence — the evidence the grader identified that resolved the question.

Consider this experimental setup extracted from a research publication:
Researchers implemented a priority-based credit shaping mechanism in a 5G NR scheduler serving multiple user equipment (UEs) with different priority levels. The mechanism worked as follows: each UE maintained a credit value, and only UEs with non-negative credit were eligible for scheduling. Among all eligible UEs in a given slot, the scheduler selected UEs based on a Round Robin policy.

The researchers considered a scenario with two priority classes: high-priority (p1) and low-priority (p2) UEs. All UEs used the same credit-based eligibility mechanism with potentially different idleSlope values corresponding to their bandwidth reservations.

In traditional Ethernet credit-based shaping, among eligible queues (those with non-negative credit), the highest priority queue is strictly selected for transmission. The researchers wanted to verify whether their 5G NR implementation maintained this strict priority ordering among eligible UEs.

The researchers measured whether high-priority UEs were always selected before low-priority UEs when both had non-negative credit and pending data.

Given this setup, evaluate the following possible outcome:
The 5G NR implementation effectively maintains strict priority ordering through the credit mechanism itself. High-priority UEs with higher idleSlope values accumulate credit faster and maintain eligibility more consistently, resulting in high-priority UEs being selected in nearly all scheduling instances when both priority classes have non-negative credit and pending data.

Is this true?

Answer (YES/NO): NO